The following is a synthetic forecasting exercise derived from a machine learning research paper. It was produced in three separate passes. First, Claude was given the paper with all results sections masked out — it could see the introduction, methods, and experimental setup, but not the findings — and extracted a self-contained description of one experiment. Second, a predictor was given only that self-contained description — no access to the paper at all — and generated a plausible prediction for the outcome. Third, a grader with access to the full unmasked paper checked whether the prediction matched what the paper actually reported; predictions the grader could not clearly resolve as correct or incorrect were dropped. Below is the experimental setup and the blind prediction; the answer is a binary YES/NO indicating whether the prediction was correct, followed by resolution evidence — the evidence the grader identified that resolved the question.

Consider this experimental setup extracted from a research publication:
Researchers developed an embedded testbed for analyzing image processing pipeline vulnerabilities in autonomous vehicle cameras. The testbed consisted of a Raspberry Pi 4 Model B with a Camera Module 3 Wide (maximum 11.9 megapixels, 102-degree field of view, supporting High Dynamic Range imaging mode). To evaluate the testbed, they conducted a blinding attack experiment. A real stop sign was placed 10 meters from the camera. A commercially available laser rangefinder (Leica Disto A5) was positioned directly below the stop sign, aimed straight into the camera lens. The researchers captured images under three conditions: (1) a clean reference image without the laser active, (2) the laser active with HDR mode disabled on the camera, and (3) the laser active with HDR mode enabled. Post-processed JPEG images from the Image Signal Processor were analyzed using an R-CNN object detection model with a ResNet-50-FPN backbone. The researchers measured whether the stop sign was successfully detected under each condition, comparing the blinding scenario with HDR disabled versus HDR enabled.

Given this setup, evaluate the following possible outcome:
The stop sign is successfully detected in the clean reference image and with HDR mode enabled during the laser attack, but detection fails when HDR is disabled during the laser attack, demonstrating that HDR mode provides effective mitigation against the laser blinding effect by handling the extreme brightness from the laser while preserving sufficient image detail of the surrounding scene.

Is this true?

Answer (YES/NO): YES